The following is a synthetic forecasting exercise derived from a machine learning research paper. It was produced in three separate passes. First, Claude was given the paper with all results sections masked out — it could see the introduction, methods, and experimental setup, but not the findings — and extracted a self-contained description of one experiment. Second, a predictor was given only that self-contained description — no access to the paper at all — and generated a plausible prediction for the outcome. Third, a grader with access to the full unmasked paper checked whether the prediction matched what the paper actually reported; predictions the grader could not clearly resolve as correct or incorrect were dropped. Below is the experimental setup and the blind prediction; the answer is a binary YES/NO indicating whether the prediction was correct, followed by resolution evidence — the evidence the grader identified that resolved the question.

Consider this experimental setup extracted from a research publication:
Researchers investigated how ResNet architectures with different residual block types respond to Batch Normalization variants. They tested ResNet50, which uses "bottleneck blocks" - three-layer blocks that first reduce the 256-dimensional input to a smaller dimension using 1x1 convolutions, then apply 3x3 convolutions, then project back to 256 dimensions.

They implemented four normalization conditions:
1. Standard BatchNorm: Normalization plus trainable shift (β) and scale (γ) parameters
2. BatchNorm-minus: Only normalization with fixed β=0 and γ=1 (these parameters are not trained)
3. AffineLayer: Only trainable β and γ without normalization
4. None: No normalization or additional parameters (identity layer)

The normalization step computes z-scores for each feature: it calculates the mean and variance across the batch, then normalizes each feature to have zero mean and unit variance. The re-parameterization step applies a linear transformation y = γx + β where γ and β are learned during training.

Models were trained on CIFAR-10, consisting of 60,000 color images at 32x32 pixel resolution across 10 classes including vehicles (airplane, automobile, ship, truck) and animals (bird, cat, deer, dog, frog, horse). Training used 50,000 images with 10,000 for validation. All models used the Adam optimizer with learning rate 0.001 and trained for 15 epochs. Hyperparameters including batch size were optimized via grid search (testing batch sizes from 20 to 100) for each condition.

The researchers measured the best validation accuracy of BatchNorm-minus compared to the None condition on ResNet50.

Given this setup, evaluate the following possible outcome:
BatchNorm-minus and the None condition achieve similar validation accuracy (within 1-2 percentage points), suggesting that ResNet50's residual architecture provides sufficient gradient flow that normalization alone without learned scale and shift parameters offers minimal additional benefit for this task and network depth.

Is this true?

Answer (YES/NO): NO